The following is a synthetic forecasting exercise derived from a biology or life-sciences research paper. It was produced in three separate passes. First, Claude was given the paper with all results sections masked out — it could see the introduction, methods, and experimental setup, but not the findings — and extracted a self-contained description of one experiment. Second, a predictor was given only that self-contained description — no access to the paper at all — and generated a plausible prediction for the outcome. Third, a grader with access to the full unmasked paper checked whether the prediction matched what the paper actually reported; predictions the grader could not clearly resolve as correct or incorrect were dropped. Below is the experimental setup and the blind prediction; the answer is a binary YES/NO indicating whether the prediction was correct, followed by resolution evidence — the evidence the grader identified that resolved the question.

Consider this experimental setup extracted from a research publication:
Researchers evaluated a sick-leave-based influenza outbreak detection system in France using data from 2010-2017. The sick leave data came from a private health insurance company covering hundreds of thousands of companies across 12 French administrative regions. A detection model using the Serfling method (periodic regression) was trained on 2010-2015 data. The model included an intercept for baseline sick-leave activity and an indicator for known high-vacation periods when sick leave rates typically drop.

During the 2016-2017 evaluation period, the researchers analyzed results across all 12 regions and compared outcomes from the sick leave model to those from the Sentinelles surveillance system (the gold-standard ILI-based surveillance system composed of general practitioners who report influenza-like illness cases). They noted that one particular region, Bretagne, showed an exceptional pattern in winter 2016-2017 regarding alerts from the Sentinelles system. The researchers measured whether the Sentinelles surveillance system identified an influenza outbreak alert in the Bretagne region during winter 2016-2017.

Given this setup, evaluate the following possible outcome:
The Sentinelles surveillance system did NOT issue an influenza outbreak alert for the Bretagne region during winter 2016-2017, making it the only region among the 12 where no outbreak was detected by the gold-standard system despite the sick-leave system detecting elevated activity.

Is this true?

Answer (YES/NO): NO